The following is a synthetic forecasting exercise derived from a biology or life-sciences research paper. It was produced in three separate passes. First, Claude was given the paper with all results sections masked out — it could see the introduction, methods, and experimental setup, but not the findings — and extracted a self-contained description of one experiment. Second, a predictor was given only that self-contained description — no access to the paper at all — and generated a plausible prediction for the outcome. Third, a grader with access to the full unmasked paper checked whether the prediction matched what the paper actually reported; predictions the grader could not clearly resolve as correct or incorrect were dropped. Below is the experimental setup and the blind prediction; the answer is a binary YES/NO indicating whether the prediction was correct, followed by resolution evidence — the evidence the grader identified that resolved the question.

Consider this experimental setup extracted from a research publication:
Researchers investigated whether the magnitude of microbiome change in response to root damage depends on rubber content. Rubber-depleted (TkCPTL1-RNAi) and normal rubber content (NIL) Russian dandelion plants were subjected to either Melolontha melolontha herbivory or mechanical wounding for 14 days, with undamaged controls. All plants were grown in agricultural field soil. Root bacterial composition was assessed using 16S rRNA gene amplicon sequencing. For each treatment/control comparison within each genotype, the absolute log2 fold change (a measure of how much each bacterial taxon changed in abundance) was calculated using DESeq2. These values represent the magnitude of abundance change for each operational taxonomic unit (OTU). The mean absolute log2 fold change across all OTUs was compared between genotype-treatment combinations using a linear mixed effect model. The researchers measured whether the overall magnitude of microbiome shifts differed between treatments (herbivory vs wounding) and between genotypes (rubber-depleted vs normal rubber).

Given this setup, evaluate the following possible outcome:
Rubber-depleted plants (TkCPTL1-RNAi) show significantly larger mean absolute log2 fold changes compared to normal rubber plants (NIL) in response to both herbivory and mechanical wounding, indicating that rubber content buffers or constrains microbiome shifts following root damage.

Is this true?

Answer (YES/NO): YES